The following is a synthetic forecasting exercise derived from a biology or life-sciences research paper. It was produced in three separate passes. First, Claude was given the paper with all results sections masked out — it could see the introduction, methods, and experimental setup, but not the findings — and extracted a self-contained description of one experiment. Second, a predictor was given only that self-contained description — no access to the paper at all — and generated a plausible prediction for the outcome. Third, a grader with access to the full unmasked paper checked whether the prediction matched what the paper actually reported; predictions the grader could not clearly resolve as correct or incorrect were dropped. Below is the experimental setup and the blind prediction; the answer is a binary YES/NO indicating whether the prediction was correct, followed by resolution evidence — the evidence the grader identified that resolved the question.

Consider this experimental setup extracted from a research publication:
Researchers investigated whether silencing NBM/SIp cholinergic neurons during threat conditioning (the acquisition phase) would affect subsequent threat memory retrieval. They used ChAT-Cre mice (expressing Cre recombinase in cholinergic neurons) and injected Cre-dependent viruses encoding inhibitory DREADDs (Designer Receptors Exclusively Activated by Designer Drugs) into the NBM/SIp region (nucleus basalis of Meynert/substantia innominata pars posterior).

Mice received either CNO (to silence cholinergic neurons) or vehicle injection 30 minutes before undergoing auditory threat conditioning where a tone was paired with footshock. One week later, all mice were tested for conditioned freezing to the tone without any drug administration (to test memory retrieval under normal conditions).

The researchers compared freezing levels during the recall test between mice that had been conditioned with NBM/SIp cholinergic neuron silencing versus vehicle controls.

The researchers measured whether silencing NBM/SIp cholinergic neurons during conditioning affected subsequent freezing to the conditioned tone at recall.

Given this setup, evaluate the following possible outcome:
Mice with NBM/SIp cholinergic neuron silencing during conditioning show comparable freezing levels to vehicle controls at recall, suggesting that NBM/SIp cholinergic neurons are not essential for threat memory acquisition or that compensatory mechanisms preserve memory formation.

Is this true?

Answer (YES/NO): NO